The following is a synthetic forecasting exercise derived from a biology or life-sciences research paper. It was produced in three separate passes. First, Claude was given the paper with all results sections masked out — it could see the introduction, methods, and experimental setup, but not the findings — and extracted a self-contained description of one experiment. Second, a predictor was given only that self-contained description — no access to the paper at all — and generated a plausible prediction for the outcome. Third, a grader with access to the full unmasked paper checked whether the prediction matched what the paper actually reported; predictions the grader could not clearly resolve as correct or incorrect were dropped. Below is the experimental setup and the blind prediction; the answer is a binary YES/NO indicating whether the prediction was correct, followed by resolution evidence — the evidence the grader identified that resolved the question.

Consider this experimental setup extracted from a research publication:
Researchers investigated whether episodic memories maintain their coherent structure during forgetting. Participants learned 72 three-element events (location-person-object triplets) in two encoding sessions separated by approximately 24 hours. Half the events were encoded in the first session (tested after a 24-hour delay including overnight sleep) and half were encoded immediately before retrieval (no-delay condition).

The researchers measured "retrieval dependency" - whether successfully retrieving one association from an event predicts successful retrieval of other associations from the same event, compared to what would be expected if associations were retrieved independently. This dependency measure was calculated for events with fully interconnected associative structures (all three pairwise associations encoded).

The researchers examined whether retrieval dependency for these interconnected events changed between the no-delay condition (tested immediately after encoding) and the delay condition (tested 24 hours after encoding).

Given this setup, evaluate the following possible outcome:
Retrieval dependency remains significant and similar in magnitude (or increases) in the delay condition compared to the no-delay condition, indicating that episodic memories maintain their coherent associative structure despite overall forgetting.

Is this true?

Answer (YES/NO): YES